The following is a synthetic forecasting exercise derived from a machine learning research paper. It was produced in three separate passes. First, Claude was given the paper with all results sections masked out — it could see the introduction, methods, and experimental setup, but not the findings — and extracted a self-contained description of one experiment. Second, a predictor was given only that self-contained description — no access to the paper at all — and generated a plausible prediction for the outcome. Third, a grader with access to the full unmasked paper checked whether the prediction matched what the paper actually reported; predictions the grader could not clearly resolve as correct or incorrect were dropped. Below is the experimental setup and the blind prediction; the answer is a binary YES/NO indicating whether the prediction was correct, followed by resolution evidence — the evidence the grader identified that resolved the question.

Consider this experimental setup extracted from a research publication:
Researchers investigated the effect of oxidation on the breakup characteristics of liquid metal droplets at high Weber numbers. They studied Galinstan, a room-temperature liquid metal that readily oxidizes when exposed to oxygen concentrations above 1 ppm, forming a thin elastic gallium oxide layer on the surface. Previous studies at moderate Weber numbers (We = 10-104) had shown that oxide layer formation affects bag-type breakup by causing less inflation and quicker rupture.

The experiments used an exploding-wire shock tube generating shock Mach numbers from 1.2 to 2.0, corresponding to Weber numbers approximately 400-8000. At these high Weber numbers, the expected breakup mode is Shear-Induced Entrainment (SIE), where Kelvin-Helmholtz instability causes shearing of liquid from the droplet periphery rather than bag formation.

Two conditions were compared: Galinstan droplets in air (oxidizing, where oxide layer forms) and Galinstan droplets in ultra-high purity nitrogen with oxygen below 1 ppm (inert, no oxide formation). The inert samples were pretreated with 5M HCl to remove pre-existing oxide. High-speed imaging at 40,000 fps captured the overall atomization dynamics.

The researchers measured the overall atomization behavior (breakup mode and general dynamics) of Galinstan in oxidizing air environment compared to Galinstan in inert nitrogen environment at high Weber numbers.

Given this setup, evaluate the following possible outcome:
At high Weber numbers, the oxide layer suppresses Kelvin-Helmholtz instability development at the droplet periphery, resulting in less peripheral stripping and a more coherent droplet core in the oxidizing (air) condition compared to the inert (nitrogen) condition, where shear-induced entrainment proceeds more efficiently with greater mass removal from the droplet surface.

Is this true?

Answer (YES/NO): NO